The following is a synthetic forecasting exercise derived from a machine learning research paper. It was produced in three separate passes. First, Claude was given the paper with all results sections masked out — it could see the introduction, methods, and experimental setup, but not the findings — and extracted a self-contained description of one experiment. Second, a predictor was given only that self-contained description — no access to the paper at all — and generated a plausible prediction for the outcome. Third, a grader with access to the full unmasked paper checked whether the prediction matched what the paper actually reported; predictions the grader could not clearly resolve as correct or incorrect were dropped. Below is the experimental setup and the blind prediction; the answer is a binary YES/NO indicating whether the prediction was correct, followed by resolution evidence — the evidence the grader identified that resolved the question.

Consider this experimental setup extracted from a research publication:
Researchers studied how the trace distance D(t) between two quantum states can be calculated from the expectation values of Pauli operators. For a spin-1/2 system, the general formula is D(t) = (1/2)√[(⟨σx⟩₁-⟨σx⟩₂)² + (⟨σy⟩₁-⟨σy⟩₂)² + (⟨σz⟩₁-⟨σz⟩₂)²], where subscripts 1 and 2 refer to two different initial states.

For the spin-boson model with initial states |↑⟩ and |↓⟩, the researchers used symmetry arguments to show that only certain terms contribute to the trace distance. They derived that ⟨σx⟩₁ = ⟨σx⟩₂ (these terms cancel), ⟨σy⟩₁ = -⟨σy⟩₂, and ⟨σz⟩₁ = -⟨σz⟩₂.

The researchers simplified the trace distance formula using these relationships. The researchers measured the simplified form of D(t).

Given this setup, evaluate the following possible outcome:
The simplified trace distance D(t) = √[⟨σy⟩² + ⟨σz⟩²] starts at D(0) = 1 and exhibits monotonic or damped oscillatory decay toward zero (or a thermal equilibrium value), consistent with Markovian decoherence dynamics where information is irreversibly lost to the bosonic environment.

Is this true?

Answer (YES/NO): NO